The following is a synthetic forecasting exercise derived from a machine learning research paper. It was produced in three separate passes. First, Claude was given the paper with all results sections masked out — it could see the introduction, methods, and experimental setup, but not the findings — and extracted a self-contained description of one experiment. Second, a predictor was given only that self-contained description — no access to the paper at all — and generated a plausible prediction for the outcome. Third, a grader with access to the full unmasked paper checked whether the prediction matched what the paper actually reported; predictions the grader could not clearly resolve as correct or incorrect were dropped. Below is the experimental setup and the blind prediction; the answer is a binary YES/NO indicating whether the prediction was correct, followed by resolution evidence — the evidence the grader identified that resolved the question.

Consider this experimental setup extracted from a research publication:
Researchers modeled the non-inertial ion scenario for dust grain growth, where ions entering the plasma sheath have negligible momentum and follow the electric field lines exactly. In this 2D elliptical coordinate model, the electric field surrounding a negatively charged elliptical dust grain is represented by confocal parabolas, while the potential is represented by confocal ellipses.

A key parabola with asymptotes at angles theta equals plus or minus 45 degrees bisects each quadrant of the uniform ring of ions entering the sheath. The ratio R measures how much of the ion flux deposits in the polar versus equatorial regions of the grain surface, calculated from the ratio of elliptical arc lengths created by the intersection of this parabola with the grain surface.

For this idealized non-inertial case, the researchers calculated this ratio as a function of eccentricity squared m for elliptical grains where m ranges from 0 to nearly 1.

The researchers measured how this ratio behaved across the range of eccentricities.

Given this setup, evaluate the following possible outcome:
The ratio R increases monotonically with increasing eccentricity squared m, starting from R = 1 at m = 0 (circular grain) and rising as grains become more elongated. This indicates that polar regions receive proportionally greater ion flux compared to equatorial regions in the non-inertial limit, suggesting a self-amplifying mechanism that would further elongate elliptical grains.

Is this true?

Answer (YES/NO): YES